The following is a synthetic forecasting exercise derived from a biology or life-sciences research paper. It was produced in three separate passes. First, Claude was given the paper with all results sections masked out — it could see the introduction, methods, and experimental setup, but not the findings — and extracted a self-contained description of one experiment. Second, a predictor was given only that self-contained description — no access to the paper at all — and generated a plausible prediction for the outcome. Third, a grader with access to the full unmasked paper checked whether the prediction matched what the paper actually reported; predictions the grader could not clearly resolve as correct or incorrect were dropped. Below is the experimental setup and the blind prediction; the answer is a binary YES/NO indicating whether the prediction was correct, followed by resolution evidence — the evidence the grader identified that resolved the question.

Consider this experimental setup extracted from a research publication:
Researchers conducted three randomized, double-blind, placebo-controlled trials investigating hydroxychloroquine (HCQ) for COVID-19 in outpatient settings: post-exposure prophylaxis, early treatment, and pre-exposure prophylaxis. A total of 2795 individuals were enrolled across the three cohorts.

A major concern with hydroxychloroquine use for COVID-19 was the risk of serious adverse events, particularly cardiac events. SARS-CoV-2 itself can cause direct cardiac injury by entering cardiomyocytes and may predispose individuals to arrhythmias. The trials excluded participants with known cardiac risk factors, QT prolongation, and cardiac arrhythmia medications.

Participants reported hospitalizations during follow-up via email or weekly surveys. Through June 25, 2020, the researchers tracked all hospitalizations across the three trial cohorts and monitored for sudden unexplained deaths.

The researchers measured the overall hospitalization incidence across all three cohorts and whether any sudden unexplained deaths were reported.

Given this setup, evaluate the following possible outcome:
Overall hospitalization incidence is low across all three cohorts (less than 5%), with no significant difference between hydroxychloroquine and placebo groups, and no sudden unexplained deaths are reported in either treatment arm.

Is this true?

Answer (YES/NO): YES